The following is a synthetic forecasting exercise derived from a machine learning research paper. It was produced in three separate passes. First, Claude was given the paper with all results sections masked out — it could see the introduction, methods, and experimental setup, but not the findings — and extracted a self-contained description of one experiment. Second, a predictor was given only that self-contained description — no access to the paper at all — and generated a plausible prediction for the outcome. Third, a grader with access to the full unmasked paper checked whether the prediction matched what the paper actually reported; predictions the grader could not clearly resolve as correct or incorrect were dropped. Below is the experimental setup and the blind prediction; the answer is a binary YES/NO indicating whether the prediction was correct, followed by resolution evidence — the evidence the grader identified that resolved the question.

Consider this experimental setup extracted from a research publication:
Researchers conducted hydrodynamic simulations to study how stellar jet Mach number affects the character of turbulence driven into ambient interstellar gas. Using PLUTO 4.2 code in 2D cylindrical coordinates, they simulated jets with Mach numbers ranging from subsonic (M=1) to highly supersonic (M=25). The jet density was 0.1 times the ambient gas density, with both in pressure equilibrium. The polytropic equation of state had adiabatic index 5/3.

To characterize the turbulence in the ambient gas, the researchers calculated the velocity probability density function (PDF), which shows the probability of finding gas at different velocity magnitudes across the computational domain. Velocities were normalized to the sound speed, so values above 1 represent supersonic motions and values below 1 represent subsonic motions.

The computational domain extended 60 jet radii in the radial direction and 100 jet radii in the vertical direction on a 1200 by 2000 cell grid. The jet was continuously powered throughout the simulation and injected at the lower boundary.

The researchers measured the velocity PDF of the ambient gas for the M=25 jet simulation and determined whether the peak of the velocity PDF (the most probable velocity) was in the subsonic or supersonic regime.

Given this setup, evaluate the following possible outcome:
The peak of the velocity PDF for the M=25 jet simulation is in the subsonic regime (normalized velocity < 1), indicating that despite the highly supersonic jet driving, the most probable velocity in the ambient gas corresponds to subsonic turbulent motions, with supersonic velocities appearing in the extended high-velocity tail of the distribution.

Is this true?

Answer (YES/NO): YES